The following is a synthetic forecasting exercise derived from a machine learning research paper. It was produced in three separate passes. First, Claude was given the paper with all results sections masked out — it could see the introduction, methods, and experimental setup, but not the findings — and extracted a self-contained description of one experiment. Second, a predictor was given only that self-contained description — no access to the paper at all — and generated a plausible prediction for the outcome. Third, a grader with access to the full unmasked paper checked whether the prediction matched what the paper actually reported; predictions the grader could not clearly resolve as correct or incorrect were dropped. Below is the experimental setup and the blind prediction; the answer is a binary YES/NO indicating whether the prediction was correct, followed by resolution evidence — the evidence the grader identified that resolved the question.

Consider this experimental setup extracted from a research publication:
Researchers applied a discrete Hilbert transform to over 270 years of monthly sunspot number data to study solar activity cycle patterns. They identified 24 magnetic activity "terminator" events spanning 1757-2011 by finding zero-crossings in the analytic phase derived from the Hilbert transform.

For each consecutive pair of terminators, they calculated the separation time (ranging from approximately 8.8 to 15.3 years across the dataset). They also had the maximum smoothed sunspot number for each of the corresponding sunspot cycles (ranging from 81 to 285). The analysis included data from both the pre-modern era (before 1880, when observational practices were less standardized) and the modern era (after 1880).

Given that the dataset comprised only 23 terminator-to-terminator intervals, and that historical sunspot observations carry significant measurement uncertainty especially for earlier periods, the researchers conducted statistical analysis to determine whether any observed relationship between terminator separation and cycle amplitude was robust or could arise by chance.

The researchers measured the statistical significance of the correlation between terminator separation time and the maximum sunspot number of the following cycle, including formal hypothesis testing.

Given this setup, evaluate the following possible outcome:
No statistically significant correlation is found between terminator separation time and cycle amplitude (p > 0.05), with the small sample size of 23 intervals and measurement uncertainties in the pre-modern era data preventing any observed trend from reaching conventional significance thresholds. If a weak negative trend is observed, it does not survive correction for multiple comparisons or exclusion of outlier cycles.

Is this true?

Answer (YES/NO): NO